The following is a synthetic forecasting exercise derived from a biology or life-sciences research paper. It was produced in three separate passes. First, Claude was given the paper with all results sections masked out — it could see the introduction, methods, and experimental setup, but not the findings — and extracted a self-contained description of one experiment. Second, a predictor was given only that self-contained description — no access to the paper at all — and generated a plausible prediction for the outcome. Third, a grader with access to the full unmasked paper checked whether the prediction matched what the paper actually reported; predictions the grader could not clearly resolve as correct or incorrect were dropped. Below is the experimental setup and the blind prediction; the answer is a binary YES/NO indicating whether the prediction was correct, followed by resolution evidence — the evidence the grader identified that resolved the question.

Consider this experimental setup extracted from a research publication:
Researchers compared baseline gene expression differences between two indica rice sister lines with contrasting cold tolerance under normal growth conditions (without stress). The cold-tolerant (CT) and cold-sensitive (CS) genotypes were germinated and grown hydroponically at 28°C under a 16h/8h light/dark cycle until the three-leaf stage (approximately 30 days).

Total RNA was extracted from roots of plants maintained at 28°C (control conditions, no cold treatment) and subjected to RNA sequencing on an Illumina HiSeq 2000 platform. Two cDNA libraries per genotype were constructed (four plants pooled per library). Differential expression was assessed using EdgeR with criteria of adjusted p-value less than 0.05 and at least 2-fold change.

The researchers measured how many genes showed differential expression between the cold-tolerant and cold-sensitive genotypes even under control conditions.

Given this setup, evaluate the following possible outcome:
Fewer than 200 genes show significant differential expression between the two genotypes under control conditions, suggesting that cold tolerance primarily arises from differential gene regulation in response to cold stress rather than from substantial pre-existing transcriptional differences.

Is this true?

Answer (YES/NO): NO